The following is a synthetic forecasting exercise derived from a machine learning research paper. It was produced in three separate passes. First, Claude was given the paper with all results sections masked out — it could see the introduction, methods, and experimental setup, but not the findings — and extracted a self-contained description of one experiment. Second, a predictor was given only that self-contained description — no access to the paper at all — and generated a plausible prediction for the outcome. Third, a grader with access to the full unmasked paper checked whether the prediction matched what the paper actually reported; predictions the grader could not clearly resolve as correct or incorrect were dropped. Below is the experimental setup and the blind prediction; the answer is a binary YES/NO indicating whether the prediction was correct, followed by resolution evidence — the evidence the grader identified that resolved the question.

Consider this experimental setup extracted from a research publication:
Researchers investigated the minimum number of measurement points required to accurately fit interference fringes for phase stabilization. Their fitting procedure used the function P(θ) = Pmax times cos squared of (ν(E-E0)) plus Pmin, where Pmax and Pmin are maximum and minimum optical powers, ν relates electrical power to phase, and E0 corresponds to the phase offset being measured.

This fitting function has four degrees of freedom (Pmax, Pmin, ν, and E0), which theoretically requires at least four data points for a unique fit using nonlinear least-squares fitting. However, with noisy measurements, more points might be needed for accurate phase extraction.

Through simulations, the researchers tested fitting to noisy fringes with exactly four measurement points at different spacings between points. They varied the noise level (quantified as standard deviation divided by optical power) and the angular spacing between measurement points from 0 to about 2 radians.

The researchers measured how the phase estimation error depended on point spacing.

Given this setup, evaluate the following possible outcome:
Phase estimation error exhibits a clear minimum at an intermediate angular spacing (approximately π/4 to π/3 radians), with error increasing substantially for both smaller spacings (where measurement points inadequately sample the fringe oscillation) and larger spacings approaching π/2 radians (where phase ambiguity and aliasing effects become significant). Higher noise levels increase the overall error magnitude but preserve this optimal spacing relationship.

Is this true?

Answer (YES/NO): NO